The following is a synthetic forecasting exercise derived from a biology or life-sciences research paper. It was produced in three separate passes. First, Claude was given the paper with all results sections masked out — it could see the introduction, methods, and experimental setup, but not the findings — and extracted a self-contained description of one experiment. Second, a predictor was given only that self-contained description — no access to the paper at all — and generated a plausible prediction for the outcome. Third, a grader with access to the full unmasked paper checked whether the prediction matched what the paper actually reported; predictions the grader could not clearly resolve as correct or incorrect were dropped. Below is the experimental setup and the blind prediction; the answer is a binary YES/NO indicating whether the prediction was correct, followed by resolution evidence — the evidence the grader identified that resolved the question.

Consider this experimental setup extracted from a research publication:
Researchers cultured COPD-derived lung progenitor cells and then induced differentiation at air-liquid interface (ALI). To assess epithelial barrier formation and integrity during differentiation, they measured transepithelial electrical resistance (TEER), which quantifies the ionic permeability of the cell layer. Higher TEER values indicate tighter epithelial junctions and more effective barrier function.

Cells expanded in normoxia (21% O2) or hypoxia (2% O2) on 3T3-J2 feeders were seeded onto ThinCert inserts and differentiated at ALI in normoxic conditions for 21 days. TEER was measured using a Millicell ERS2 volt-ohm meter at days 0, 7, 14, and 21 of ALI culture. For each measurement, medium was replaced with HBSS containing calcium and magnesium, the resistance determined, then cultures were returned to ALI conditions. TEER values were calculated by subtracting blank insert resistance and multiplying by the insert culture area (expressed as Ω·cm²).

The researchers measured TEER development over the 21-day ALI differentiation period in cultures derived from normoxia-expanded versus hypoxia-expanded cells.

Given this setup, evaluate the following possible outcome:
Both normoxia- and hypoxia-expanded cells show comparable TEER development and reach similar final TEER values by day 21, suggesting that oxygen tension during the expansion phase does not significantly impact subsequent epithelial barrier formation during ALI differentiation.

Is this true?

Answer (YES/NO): NO